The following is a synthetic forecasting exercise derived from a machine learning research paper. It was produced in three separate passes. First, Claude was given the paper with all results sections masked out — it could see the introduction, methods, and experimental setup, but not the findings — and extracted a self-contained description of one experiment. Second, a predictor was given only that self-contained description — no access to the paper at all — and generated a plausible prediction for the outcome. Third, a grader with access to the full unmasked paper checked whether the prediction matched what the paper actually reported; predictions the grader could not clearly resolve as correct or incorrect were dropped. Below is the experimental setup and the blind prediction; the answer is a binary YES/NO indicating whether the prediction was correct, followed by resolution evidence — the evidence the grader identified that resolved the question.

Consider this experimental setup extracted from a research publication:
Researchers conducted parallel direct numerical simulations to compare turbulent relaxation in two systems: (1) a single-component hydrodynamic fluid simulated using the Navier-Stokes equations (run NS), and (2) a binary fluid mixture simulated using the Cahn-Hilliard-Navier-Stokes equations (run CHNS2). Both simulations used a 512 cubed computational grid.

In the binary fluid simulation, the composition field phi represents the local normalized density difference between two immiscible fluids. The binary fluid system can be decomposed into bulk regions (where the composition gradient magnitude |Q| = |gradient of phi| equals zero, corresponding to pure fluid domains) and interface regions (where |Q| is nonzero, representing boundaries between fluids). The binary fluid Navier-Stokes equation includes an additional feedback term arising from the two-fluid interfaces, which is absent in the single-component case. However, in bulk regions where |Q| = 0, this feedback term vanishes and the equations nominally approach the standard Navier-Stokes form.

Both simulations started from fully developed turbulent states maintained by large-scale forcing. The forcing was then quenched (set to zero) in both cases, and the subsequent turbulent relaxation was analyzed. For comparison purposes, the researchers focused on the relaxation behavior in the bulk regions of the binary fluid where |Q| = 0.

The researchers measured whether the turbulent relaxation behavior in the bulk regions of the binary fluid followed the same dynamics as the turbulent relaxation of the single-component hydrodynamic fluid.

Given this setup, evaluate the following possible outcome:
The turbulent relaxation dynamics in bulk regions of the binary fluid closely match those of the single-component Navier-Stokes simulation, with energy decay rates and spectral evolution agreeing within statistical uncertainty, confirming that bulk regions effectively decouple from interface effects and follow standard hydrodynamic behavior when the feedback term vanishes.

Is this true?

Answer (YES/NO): NO